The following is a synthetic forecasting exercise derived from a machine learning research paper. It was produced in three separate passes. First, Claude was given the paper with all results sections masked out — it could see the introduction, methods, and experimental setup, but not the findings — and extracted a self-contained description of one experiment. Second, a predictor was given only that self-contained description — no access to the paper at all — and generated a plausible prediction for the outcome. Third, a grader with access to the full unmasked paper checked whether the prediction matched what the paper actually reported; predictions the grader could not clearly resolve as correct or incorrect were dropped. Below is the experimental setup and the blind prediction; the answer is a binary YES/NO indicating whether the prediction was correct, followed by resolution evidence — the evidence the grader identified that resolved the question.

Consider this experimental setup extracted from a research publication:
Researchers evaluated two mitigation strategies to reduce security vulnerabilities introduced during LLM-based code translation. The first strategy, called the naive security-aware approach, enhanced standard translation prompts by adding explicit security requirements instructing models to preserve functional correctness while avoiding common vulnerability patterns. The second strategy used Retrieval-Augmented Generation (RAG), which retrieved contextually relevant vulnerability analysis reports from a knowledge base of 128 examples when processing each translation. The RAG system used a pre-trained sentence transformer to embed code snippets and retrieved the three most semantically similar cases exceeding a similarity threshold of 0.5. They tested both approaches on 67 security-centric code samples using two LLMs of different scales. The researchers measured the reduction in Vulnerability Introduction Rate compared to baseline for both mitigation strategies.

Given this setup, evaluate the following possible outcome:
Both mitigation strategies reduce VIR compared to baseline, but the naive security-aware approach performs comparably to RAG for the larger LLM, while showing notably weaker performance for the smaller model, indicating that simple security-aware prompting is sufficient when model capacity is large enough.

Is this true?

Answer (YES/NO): NO